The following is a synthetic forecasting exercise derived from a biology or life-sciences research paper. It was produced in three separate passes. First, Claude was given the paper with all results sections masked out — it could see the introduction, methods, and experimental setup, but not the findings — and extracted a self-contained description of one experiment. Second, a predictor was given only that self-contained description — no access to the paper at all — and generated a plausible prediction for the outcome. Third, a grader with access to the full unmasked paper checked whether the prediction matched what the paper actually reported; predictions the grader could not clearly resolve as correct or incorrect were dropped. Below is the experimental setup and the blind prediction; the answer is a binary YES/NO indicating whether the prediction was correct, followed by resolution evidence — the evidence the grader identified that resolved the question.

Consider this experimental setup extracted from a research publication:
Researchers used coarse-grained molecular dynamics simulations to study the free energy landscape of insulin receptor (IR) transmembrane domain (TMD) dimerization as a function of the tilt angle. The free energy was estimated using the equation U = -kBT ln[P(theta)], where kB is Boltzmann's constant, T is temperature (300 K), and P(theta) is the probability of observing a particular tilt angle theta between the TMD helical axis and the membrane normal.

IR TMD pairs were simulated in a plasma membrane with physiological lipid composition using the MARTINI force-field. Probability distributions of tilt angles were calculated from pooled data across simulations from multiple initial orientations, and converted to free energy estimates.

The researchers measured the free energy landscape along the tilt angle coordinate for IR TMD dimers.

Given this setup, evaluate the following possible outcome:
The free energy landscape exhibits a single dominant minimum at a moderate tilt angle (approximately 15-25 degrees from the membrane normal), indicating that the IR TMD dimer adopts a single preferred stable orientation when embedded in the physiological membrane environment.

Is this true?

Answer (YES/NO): NO